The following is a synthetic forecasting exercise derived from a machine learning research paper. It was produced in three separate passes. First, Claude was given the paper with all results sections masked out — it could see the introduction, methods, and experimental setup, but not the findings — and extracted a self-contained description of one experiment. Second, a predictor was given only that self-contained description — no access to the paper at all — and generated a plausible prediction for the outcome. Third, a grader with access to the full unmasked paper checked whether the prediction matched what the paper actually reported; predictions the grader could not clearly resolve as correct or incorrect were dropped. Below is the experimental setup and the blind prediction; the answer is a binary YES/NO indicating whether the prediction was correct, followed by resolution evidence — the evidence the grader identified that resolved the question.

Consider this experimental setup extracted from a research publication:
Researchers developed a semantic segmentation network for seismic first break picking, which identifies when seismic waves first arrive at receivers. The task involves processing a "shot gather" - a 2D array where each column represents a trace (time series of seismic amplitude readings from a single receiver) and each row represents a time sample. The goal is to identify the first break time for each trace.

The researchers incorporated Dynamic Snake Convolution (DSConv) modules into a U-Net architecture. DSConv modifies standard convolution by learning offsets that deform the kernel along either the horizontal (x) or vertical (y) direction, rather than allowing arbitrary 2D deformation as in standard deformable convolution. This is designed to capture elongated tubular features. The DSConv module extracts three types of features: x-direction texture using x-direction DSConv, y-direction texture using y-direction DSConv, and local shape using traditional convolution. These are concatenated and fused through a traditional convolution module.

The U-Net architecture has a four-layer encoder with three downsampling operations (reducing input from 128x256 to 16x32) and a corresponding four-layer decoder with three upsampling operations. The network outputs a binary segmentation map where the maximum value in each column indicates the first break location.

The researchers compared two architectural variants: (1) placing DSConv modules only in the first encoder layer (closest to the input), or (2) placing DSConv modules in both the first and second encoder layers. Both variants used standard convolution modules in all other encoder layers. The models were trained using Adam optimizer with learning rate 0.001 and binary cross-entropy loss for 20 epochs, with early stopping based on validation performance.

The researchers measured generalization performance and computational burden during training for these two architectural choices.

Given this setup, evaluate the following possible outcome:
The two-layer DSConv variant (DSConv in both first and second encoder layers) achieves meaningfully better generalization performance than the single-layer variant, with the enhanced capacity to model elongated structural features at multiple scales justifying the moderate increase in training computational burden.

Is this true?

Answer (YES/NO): NO